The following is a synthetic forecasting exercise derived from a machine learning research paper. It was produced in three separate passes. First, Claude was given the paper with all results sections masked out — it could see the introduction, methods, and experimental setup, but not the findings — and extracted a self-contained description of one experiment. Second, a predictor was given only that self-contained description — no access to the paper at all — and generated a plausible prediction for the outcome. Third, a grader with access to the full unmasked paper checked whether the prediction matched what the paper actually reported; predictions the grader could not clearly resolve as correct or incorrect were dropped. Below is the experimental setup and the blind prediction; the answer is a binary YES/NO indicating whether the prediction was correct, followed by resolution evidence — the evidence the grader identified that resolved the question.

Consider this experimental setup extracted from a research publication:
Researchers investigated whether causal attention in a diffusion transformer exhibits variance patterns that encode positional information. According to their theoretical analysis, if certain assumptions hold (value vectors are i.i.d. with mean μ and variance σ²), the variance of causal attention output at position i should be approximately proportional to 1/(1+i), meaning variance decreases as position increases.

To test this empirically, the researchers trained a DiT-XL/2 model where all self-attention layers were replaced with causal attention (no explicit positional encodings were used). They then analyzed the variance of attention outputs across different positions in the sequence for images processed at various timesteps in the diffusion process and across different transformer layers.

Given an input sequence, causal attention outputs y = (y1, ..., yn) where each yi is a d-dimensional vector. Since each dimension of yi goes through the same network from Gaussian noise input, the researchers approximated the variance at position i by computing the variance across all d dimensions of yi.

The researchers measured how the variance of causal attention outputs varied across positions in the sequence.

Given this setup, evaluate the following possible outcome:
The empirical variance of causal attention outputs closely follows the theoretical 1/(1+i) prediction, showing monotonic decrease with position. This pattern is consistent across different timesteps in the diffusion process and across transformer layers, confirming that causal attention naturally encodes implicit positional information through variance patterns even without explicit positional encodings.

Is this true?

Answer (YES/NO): NO